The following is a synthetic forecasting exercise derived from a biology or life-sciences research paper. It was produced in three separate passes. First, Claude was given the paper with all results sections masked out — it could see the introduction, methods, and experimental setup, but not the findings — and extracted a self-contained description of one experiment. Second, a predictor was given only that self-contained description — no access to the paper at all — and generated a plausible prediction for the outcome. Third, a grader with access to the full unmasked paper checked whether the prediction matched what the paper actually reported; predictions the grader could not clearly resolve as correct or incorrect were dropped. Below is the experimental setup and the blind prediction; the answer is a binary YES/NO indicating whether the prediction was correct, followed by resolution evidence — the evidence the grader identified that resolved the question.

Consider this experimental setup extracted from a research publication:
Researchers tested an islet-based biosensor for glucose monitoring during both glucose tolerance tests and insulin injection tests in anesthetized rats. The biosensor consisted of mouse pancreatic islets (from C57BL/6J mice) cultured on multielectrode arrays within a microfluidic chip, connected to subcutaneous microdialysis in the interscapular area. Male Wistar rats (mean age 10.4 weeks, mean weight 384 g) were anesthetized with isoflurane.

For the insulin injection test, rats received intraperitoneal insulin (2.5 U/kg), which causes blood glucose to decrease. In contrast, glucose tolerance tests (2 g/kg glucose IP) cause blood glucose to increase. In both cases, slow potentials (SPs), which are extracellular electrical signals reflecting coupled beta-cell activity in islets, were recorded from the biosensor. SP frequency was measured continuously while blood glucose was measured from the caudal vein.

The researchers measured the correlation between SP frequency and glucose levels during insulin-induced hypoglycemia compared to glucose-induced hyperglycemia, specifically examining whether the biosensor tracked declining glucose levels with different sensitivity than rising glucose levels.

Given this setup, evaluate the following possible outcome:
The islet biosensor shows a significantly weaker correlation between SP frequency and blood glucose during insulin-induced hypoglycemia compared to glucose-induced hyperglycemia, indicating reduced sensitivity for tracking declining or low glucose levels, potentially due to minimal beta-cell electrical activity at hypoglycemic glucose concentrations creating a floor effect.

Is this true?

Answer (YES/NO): NO